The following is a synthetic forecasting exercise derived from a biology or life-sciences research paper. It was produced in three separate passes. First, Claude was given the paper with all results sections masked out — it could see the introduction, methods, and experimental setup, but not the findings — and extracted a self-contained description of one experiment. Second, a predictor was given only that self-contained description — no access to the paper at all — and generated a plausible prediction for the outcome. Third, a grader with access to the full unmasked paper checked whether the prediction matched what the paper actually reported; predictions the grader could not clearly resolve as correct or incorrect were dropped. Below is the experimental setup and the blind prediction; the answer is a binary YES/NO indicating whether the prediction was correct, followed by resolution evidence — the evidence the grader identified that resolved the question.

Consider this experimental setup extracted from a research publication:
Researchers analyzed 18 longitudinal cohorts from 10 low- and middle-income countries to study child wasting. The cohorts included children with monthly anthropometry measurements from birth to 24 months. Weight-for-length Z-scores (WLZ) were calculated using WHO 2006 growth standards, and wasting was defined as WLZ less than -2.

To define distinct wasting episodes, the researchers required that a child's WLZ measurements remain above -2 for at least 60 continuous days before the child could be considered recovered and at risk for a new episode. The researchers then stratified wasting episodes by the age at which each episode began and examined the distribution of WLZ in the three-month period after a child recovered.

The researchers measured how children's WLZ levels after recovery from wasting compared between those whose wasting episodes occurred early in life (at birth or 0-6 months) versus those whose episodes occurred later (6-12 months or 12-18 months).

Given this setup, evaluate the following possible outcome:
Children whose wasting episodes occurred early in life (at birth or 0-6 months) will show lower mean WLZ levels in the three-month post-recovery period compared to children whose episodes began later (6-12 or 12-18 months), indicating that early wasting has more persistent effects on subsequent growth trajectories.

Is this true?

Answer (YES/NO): NO